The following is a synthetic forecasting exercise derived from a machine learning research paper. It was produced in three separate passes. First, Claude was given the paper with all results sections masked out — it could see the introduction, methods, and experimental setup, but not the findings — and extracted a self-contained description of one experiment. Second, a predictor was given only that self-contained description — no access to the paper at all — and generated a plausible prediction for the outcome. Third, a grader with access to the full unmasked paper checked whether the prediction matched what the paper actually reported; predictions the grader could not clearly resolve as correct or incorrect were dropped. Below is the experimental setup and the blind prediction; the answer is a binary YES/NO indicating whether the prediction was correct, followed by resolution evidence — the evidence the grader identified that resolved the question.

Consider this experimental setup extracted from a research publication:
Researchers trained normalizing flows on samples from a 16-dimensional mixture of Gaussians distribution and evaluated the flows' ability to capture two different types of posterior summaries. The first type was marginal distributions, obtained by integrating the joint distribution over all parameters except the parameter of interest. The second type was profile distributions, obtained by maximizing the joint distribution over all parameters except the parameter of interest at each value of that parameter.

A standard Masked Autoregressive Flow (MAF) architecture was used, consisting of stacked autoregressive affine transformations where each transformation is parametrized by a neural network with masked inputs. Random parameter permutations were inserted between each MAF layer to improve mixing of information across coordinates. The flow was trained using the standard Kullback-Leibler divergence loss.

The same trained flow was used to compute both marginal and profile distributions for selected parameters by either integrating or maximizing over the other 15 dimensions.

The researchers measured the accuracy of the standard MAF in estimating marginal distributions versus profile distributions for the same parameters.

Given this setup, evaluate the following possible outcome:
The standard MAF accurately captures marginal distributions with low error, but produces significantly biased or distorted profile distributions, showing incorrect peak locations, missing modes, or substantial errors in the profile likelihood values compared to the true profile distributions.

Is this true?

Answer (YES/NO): YES